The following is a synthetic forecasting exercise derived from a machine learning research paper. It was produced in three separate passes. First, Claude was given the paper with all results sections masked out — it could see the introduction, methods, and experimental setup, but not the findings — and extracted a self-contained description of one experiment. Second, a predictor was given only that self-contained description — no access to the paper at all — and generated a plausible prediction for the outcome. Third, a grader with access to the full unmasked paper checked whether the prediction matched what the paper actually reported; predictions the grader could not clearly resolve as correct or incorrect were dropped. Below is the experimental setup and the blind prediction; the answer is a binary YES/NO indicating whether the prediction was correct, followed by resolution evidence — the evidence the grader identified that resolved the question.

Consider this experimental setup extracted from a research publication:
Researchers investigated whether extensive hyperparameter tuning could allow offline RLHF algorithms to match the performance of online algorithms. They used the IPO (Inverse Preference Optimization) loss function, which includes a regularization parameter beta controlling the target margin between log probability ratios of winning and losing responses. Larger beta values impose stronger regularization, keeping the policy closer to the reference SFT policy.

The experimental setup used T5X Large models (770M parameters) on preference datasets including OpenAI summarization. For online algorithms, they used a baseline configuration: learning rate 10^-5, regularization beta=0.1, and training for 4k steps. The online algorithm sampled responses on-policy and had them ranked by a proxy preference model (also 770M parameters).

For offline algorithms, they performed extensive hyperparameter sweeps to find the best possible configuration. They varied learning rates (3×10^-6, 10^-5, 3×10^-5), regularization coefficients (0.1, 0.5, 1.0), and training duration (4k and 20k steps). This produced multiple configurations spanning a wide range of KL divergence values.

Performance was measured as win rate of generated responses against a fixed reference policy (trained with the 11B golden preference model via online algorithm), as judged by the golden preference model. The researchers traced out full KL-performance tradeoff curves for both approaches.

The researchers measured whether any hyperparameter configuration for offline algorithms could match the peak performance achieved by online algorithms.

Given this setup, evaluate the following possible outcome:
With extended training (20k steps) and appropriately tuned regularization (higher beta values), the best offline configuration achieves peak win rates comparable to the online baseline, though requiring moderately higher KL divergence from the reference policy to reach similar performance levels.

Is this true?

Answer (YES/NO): NO